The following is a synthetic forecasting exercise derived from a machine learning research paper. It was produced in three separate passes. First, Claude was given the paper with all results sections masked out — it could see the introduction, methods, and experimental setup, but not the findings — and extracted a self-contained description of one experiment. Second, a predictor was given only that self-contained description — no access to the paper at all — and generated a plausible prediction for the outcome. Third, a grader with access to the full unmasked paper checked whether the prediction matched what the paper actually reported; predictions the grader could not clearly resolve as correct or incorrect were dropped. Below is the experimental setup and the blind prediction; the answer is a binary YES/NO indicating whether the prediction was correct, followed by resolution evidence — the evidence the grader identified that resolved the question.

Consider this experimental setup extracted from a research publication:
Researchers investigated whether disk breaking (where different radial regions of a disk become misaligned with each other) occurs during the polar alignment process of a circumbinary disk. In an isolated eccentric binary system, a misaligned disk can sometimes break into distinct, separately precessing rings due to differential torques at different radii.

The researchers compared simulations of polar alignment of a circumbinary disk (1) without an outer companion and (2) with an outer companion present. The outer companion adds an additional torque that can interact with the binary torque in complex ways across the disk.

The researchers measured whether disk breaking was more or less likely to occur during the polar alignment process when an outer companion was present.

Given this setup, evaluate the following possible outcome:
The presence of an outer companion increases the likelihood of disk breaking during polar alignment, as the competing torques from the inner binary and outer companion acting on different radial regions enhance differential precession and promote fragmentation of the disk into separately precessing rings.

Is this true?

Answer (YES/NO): YES